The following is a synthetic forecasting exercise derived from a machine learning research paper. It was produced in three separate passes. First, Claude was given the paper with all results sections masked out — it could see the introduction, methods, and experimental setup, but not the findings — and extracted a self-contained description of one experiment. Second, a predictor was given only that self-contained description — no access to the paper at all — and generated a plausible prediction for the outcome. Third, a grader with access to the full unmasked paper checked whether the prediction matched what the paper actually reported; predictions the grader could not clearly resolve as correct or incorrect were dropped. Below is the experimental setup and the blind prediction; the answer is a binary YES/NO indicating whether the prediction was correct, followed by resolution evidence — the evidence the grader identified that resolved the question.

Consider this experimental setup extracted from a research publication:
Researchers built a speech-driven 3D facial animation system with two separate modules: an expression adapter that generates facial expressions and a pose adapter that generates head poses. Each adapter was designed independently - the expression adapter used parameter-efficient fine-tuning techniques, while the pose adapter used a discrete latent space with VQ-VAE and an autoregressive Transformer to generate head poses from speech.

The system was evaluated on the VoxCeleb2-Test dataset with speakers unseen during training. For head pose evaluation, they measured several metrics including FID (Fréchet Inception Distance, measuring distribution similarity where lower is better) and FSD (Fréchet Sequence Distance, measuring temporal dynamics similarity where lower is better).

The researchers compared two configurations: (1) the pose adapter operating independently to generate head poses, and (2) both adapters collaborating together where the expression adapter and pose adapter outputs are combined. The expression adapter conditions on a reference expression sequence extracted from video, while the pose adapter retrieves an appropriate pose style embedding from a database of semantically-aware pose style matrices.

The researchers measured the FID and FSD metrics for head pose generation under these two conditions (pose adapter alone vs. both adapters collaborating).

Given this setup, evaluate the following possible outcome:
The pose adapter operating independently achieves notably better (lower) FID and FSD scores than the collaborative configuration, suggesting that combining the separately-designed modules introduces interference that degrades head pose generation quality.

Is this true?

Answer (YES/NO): YES